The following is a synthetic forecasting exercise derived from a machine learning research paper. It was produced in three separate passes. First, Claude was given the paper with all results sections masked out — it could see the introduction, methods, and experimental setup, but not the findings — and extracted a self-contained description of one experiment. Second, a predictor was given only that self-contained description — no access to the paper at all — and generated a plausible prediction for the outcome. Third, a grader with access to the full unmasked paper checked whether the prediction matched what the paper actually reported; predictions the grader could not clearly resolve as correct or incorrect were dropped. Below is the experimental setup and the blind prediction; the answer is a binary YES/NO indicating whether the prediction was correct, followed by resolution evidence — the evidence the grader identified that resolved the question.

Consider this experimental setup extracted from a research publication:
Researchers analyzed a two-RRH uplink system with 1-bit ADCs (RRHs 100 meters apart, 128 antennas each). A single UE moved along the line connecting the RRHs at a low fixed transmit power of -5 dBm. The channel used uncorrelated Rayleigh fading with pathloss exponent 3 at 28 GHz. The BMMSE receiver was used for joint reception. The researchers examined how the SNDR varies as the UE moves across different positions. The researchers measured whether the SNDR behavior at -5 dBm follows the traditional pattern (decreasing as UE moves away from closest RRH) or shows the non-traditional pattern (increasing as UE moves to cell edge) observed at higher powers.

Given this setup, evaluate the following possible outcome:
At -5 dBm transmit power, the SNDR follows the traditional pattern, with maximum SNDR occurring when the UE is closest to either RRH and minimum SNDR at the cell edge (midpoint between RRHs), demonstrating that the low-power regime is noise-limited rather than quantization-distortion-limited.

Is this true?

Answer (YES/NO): YES